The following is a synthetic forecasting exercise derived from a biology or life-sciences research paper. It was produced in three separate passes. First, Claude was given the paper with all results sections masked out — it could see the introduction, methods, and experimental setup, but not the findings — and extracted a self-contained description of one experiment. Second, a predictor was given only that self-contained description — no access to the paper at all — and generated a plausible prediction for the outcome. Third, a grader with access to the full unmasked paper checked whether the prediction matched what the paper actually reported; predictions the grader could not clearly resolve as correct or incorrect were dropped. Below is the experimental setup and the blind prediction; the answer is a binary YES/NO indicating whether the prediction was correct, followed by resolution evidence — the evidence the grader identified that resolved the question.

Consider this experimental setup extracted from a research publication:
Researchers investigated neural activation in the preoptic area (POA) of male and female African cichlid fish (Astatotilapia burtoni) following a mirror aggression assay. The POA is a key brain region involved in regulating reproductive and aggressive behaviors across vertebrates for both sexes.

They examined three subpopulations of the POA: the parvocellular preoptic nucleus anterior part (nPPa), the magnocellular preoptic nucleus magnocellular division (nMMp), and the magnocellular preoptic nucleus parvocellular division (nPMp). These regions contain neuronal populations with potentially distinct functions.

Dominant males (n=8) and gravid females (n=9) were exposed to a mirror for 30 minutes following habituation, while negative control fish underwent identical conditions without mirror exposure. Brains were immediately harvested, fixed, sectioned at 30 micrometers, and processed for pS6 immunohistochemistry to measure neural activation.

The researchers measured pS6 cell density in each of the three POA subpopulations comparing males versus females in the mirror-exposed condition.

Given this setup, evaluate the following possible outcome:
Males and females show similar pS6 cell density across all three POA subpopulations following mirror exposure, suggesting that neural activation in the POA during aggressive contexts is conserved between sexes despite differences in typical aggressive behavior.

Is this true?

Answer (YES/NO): YES